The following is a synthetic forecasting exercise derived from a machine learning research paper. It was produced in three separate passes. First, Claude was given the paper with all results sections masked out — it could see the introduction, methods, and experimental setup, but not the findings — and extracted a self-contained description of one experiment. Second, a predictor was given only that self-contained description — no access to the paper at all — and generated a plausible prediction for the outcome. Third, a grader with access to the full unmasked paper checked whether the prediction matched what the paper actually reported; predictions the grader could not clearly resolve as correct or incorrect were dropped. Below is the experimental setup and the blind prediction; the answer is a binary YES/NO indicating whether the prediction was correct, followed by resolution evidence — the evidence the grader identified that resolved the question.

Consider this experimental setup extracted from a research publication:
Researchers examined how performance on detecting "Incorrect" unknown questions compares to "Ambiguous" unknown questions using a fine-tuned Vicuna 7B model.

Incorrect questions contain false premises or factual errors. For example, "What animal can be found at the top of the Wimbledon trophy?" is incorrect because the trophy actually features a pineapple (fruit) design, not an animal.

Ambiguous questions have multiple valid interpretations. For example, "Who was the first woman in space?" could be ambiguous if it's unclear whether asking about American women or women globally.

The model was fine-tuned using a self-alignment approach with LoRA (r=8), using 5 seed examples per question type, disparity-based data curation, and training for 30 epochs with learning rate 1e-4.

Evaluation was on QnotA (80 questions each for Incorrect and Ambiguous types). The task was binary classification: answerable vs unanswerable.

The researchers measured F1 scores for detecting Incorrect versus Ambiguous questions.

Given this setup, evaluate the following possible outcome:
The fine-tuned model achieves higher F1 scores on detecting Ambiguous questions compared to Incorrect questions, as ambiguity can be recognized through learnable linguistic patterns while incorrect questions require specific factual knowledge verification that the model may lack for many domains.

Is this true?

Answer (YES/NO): YES